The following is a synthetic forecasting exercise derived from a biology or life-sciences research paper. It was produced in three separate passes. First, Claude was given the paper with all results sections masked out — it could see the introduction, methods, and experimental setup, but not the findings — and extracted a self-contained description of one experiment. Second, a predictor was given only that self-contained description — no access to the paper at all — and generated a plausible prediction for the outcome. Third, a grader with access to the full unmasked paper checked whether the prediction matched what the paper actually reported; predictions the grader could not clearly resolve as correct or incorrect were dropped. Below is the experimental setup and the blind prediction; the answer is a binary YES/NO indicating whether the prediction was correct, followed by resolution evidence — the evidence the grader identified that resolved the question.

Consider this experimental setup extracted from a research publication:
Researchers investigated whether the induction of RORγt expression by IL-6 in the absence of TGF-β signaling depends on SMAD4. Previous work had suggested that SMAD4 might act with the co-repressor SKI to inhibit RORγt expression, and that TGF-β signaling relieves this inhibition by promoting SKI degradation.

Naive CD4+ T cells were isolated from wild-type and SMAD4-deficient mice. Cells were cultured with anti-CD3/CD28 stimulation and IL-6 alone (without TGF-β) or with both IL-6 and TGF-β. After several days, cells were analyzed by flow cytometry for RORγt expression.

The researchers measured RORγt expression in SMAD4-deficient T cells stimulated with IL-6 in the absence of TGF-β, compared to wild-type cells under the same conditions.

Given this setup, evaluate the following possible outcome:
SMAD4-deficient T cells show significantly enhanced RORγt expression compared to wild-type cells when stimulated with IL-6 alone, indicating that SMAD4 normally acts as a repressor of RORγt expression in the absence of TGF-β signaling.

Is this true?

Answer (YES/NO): NO